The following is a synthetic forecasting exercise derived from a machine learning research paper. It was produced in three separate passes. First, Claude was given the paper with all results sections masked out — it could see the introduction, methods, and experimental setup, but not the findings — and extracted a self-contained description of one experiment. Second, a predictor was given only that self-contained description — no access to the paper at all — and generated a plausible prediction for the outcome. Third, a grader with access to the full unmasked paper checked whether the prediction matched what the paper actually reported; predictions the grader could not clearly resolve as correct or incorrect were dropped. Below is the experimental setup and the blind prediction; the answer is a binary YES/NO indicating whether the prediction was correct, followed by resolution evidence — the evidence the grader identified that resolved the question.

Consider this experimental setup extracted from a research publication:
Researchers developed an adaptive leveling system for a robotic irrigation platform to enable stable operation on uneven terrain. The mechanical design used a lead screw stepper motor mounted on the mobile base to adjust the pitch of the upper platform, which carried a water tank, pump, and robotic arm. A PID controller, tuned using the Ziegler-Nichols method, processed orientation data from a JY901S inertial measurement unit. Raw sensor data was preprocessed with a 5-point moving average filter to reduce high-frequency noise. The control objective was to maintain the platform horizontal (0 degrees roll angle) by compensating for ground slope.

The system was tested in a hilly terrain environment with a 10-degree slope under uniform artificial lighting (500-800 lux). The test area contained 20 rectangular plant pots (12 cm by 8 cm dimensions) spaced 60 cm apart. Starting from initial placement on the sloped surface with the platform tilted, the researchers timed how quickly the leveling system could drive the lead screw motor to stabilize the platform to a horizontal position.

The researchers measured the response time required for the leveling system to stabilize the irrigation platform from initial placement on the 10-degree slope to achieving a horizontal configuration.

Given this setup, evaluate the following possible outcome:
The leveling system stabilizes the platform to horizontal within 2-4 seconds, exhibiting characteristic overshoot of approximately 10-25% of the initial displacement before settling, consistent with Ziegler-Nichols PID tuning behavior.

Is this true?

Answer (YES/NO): NO